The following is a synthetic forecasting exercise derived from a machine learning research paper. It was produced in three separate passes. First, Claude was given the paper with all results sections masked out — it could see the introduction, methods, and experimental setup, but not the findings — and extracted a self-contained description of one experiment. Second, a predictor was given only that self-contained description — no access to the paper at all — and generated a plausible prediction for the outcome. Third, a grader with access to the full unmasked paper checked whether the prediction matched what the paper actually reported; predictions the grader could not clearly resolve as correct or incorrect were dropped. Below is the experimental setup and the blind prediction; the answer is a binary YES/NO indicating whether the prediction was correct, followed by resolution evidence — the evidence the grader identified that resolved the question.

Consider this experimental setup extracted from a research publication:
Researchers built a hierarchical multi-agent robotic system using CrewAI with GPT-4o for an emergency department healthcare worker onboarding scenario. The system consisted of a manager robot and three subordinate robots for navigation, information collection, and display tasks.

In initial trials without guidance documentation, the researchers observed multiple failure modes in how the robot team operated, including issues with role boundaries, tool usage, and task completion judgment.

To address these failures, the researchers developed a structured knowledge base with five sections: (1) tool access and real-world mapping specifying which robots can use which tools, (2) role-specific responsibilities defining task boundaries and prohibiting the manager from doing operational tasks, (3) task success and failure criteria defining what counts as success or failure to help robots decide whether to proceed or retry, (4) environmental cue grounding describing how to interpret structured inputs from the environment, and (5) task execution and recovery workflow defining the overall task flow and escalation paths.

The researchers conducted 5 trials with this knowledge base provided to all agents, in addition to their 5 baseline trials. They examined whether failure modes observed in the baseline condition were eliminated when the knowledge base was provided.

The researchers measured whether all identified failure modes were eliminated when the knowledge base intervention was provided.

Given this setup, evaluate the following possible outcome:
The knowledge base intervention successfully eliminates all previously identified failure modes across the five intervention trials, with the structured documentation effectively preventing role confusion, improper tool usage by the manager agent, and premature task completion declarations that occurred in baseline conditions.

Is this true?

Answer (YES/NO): NO